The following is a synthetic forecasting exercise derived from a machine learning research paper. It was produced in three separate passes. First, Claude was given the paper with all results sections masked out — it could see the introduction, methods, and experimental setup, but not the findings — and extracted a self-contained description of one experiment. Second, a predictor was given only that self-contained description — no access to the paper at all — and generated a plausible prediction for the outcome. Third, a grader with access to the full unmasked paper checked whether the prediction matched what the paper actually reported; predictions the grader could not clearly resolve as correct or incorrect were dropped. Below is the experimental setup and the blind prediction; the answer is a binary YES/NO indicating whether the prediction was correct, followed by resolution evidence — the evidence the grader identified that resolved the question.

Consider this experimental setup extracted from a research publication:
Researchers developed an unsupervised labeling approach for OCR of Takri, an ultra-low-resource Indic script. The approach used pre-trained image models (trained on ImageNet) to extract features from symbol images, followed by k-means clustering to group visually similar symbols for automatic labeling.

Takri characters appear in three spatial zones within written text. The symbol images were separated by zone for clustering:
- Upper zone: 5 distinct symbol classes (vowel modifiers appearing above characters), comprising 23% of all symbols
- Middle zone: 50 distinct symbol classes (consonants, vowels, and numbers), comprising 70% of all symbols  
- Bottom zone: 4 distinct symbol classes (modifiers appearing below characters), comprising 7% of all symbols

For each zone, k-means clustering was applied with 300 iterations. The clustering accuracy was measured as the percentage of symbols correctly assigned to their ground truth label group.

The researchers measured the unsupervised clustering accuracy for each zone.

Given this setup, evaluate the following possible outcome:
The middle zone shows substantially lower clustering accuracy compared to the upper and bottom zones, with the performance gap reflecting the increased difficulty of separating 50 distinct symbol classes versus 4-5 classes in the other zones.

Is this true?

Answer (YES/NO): YES